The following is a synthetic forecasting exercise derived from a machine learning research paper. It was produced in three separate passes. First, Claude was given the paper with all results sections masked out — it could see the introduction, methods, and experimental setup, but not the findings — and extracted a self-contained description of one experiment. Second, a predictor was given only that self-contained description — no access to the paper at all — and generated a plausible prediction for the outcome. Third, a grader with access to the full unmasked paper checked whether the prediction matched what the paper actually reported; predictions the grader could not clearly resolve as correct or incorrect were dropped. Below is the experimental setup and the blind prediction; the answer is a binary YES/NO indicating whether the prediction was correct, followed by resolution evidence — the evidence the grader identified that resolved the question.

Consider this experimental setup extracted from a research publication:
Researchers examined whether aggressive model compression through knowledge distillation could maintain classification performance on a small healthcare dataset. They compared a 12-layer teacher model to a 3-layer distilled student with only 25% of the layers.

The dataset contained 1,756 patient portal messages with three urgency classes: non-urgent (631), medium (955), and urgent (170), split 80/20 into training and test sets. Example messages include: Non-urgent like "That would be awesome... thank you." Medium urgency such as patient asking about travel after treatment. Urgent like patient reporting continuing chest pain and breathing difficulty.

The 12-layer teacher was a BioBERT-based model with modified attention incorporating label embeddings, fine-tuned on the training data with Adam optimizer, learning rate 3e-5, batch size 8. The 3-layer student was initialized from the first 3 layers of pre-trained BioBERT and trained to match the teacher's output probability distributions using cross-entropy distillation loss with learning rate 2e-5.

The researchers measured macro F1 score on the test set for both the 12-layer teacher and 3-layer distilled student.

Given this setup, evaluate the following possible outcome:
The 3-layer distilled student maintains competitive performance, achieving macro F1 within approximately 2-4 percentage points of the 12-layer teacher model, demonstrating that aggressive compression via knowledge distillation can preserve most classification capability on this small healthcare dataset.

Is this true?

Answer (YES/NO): NO